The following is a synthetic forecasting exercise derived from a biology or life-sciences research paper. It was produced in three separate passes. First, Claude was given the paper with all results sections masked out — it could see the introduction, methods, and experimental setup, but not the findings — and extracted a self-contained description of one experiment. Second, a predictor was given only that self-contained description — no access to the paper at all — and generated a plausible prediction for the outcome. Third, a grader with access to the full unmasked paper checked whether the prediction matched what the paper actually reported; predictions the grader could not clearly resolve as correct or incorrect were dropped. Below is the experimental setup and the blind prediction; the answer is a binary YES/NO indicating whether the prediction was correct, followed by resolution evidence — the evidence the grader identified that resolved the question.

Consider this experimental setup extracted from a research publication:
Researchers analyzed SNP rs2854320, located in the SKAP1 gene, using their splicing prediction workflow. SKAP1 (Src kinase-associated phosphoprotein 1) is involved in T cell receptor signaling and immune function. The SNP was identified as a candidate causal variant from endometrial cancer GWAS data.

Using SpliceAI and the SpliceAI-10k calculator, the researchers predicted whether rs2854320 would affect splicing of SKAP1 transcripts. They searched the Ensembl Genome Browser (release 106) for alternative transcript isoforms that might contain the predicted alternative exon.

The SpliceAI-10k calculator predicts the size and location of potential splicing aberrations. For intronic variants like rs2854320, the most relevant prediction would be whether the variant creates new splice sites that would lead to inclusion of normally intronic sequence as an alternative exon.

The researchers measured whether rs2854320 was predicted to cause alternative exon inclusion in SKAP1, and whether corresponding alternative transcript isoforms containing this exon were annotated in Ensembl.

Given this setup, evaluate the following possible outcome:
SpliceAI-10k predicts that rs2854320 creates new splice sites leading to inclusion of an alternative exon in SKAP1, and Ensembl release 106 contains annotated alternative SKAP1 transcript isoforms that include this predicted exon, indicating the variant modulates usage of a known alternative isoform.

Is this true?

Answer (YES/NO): NO